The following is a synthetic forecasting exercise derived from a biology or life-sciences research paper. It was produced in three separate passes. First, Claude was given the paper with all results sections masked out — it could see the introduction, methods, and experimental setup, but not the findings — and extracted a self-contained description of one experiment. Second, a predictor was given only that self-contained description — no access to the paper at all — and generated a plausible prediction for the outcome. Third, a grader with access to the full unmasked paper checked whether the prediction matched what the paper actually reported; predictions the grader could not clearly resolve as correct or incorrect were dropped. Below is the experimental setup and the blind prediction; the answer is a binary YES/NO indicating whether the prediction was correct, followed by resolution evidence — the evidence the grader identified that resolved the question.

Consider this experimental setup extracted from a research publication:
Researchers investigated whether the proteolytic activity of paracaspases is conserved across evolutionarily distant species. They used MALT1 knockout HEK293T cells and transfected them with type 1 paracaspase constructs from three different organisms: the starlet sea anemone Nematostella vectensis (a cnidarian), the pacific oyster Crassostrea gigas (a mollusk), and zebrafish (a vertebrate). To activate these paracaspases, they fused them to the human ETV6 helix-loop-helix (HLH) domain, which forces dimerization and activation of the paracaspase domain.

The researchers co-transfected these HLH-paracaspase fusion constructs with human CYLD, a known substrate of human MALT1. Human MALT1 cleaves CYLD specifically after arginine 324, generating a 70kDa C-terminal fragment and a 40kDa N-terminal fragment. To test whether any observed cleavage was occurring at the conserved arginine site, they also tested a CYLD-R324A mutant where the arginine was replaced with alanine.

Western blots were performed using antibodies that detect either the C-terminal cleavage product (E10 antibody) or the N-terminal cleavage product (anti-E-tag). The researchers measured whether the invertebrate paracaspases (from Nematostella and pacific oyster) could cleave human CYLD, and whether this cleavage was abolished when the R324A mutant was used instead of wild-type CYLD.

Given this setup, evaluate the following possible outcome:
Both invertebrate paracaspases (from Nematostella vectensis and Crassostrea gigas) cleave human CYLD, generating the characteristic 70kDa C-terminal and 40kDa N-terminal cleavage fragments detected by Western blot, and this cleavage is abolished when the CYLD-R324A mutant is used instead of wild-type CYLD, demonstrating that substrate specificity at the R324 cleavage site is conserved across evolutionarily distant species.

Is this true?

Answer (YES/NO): NO